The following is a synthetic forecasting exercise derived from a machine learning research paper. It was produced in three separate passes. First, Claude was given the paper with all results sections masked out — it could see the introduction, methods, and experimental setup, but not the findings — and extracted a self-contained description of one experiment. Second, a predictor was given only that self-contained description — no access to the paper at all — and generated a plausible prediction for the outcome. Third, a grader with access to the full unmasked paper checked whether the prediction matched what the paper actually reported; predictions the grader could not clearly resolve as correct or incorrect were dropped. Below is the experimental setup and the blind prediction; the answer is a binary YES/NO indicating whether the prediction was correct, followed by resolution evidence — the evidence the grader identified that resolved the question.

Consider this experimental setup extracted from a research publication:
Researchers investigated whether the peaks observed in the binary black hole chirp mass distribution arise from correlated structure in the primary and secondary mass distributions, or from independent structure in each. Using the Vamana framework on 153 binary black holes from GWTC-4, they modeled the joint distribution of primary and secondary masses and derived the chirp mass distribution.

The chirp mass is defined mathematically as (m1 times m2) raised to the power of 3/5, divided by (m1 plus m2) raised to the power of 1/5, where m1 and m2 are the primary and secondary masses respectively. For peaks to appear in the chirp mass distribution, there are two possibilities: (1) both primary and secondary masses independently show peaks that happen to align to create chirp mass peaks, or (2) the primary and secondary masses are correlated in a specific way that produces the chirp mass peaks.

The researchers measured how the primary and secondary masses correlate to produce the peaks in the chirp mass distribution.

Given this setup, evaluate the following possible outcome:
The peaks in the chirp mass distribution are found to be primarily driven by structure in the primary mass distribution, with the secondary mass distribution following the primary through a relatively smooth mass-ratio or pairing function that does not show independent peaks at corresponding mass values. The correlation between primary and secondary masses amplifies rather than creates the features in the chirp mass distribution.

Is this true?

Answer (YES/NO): NO